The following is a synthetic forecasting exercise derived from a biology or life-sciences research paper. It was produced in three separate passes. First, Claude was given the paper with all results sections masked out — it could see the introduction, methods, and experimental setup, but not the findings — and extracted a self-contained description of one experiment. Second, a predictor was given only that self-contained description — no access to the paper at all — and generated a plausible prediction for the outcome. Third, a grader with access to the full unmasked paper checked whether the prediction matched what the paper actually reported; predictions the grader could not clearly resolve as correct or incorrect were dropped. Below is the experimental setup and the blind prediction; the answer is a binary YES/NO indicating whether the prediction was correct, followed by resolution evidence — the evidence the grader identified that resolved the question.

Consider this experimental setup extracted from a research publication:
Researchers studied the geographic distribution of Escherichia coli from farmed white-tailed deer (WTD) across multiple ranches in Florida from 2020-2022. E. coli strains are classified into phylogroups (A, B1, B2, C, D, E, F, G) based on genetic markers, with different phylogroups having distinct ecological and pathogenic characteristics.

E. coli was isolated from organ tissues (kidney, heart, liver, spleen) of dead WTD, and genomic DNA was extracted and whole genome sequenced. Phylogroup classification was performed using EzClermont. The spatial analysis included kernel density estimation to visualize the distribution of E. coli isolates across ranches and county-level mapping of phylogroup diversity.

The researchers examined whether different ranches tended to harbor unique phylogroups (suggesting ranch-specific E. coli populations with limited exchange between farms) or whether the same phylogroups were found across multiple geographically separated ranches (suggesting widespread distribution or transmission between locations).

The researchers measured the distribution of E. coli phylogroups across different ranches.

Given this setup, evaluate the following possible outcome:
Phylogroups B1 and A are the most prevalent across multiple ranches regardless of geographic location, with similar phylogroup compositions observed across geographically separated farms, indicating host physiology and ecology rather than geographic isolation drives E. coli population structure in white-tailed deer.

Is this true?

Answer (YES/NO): NO